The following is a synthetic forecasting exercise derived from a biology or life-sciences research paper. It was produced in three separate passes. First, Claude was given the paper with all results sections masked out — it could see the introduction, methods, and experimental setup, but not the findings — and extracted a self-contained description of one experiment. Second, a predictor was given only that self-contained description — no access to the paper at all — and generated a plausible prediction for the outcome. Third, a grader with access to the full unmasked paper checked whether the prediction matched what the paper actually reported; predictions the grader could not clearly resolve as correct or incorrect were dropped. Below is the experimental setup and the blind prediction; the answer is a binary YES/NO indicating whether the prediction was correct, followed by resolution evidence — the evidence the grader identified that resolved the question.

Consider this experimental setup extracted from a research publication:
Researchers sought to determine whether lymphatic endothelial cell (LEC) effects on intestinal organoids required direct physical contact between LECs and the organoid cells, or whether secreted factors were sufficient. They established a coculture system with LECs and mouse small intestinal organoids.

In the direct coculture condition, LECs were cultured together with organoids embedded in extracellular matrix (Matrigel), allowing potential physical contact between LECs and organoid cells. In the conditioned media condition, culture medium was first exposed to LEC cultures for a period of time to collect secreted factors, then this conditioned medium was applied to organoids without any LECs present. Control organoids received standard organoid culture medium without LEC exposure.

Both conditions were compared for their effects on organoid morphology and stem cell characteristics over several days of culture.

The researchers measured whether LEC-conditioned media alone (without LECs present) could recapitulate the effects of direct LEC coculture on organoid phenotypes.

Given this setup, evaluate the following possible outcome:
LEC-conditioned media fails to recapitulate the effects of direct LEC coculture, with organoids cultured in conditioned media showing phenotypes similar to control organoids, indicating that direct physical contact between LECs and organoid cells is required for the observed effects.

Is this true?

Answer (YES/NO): NO